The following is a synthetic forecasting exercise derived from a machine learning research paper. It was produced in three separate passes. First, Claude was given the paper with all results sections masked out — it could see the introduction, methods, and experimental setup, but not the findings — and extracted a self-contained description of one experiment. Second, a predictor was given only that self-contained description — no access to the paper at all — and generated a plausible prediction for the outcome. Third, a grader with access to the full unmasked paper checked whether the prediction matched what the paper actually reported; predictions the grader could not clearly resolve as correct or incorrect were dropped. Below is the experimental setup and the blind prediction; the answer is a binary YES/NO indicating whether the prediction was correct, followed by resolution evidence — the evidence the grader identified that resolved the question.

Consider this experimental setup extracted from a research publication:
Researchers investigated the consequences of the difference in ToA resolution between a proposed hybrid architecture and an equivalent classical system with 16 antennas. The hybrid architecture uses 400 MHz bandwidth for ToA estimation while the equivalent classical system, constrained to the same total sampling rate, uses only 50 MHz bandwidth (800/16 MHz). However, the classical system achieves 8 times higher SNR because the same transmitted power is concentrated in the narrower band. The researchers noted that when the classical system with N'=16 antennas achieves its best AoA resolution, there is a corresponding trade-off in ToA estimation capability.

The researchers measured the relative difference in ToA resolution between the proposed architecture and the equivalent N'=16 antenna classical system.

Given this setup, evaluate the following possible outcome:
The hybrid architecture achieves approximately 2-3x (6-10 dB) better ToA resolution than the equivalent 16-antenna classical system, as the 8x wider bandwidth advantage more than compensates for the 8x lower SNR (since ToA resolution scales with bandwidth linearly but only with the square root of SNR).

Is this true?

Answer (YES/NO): NO